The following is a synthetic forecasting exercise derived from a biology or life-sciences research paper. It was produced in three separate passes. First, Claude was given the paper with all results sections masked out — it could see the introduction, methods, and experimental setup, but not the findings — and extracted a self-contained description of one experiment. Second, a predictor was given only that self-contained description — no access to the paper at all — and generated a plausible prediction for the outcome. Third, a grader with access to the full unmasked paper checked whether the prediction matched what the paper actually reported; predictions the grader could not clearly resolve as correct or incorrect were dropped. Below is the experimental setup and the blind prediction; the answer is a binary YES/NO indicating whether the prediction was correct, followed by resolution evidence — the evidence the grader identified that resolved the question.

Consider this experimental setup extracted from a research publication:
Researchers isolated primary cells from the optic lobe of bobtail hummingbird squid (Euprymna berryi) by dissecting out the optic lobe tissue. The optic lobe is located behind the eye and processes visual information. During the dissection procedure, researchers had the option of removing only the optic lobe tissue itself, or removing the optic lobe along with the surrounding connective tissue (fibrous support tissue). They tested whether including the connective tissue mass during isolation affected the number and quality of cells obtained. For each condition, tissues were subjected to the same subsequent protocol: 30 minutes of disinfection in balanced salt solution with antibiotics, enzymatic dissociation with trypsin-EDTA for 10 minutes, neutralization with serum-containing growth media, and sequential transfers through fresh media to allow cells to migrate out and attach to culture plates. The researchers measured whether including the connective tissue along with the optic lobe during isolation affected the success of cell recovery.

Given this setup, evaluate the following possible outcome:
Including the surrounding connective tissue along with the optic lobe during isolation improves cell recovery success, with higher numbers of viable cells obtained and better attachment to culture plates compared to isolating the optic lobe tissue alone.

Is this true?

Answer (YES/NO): YES